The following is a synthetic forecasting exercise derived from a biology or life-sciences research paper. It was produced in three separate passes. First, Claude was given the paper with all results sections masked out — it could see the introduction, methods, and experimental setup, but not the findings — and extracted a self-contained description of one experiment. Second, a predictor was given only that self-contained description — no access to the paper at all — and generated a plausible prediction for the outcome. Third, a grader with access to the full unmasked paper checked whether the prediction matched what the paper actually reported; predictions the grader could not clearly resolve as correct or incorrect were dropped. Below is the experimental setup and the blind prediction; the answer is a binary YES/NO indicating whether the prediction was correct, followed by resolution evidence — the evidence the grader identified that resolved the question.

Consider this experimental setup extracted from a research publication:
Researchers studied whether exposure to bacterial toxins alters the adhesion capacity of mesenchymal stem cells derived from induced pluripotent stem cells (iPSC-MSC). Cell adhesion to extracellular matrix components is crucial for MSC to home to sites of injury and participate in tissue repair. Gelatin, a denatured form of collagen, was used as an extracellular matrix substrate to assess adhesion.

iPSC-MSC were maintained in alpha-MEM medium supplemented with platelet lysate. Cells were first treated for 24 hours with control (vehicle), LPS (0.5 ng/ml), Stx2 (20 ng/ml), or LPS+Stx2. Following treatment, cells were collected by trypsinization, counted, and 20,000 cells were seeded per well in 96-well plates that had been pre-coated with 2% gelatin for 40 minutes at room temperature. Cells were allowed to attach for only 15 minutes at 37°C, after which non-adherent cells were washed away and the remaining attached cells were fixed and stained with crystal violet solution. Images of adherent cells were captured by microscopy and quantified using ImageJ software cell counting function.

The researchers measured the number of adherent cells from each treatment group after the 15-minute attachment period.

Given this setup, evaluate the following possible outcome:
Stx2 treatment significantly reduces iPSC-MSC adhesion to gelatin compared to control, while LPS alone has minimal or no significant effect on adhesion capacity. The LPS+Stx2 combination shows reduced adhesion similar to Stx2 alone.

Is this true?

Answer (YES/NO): NO